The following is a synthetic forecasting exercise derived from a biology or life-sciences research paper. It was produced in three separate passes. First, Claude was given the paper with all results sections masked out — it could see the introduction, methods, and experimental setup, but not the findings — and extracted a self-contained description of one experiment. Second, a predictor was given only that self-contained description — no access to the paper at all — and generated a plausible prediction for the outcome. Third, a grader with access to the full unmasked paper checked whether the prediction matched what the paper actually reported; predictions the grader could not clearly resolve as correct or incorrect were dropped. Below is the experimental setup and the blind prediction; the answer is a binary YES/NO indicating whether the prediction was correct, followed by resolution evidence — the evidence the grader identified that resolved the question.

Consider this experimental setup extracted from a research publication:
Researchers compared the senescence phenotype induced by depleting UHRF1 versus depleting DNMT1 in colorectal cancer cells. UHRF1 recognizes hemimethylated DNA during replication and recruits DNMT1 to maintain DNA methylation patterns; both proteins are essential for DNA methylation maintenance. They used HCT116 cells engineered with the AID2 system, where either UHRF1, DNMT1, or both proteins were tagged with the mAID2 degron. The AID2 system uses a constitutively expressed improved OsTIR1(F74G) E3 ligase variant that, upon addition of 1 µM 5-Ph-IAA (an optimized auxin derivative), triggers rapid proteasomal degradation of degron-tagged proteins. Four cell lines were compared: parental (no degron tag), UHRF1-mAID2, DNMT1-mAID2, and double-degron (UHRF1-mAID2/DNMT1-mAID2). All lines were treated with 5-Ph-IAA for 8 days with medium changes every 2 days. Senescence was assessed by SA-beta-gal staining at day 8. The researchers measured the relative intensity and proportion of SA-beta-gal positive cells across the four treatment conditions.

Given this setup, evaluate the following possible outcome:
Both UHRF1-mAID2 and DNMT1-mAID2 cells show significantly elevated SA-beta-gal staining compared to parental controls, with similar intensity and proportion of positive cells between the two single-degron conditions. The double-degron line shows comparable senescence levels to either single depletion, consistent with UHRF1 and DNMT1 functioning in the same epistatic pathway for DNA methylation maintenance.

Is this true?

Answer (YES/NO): NO